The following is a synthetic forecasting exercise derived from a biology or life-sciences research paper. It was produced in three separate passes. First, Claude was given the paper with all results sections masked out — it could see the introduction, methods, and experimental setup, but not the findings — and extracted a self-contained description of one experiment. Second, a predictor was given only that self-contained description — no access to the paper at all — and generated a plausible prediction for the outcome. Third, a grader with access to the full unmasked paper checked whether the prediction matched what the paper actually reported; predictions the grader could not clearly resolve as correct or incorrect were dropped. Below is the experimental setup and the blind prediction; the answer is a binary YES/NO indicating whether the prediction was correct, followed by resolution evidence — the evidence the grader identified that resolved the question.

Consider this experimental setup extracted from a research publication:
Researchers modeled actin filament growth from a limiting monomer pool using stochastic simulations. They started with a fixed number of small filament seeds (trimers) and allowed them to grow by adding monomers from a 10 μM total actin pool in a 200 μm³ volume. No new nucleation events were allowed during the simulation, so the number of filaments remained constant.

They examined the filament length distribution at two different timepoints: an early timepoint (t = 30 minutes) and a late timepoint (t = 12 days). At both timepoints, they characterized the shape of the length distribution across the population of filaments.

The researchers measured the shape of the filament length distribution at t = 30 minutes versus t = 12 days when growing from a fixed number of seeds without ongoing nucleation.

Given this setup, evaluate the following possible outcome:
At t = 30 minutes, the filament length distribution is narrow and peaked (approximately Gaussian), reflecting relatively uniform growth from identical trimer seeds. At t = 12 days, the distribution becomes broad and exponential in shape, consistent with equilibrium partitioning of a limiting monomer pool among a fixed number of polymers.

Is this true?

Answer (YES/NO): YES